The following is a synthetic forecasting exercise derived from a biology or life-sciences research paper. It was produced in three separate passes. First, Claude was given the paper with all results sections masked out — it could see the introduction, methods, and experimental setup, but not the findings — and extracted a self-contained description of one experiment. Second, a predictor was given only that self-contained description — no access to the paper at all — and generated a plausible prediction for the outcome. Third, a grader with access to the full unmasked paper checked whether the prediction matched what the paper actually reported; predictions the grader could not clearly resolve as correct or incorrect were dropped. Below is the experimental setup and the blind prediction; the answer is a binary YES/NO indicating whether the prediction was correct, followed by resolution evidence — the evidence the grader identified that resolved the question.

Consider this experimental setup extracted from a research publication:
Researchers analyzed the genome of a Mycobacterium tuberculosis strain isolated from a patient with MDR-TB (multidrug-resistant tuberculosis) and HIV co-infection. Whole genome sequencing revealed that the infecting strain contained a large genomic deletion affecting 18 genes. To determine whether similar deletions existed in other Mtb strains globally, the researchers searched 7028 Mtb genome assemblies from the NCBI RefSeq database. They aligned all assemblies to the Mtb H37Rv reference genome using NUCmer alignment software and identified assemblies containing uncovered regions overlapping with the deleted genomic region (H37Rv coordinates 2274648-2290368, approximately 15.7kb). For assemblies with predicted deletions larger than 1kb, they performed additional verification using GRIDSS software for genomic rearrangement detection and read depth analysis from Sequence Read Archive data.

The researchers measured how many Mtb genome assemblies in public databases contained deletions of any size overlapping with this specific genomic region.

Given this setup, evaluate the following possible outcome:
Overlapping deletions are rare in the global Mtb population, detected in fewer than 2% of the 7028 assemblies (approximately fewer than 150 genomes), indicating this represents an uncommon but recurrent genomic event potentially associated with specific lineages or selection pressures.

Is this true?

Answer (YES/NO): NO